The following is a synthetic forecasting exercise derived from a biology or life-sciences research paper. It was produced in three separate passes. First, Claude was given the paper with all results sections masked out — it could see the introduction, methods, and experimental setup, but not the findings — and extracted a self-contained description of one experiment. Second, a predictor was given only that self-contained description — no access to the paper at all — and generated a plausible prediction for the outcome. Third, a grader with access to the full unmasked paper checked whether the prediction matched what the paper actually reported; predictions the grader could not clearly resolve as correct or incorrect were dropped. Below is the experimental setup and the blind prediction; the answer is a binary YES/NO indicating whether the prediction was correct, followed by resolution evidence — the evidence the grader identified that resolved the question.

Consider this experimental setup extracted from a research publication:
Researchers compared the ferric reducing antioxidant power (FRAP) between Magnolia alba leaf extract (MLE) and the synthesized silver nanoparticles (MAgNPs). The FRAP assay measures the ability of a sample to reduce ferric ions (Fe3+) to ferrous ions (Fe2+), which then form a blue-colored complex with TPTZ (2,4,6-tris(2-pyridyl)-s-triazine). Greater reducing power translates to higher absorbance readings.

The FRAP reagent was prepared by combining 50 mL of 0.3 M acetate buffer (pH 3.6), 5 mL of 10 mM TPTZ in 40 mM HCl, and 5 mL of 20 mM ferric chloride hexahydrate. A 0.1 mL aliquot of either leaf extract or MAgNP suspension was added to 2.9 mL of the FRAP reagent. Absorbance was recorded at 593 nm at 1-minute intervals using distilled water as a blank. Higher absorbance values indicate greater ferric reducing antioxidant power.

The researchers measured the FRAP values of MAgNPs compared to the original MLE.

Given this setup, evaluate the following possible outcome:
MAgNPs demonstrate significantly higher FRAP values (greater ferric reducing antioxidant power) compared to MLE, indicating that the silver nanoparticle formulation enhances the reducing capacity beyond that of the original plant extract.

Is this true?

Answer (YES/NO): YES